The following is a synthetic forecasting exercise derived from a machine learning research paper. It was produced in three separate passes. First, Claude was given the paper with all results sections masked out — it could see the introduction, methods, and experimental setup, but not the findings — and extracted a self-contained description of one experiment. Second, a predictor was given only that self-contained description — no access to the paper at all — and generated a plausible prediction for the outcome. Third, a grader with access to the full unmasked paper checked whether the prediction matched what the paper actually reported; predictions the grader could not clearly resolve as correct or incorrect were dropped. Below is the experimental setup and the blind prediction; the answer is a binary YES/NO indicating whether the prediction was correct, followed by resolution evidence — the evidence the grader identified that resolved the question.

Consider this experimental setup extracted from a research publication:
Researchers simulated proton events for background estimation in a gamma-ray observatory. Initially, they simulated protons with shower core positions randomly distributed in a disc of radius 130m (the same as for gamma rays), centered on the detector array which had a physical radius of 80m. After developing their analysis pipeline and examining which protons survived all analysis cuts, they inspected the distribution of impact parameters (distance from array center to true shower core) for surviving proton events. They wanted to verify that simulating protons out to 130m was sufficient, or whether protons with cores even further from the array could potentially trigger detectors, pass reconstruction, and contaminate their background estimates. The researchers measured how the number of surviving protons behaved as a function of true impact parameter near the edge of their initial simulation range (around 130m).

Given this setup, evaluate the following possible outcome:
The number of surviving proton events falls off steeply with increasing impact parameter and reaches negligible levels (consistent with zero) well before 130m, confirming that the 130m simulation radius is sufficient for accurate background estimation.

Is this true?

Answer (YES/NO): NO